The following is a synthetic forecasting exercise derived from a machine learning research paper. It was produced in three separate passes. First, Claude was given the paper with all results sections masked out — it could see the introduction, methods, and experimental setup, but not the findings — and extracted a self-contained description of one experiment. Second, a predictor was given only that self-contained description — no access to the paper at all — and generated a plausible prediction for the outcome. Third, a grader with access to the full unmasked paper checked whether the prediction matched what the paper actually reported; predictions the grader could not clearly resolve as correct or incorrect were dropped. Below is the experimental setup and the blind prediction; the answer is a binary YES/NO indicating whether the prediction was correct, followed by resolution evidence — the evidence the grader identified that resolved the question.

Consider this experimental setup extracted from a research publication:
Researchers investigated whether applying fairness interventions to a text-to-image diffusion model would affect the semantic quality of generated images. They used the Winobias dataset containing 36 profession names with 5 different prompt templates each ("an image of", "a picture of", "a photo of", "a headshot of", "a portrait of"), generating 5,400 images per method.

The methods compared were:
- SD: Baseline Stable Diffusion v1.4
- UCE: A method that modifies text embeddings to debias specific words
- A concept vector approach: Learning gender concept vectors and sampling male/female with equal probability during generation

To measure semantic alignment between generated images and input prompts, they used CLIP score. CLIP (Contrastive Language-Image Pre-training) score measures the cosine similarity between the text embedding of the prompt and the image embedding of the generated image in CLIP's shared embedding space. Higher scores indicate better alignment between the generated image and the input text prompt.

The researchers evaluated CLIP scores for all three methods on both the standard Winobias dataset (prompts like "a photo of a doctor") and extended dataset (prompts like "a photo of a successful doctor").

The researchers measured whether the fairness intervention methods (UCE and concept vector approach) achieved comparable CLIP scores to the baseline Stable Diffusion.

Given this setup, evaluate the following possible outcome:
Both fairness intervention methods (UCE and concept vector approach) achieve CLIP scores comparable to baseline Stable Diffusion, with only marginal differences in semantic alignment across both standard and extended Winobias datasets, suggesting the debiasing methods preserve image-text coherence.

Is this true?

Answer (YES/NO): YES